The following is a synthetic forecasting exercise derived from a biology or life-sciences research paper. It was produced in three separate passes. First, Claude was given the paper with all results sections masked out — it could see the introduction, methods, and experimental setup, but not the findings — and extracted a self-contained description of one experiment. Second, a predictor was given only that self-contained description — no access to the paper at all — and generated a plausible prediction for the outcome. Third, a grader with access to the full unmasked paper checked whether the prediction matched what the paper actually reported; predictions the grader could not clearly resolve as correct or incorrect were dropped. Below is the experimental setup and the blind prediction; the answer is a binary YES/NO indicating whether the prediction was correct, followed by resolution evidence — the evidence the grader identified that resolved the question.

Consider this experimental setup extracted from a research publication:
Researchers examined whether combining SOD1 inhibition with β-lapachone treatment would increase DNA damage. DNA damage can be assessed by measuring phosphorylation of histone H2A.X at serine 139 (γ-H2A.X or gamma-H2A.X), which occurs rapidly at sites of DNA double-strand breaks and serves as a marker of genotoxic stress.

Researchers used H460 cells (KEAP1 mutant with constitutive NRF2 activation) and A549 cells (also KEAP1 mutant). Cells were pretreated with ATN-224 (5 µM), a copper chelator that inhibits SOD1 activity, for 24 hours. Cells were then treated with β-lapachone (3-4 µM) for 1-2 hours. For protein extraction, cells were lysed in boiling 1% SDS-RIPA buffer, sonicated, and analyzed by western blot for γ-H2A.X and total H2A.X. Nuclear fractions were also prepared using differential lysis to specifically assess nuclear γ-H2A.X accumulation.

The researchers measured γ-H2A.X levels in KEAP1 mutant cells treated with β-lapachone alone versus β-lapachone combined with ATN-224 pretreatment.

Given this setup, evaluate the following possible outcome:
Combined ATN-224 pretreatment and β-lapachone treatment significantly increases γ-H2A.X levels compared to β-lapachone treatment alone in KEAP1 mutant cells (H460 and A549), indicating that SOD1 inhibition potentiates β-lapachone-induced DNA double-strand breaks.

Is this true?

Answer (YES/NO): YES